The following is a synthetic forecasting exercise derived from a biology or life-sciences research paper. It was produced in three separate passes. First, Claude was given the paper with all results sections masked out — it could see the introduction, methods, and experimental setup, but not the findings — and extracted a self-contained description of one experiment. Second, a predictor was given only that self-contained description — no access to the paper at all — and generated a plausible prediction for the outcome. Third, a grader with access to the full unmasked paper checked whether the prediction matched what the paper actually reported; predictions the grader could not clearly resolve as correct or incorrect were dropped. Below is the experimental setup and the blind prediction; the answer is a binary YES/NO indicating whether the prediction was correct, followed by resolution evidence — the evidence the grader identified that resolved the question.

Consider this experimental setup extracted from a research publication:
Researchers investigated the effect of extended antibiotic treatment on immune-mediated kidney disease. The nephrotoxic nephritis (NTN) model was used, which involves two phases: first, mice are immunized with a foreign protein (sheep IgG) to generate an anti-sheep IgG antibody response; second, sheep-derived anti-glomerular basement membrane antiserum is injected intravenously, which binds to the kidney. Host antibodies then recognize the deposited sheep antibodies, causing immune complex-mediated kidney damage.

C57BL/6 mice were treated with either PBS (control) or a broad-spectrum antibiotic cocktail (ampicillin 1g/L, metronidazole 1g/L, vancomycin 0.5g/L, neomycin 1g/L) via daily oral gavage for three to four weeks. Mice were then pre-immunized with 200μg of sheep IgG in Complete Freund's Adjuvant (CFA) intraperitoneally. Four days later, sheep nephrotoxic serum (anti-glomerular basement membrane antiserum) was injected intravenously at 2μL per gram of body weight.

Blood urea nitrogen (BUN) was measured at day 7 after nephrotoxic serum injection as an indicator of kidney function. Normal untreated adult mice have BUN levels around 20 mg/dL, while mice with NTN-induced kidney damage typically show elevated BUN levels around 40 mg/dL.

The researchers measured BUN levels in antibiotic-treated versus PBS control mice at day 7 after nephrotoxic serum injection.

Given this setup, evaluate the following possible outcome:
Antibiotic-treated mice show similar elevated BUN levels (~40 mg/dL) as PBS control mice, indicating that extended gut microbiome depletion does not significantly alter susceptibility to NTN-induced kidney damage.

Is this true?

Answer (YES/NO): NO